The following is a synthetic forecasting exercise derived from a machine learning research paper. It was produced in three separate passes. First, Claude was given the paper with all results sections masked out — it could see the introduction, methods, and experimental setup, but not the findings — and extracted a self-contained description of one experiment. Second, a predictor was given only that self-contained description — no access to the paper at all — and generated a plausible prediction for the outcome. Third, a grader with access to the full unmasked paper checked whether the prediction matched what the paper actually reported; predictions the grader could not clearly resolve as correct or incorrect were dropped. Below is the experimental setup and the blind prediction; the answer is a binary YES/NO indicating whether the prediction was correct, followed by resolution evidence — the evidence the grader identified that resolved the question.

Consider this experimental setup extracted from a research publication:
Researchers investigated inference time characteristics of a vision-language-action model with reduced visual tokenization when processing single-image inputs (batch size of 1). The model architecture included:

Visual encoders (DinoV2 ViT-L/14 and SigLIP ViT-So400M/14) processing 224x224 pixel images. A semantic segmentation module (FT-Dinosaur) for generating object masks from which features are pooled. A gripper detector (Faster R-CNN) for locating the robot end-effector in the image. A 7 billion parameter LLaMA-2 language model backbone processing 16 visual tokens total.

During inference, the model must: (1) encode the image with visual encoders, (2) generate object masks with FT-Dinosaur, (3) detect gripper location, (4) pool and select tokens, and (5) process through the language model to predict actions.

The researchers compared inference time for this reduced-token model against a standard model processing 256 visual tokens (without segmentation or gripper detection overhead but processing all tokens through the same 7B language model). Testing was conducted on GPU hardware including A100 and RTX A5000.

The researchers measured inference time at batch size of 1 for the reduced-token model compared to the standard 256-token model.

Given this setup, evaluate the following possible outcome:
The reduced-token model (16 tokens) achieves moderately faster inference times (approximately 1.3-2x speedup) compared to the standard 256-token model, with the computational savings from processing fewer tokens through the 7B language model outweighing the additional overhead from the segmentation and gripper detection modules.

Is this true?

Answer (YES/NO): NO